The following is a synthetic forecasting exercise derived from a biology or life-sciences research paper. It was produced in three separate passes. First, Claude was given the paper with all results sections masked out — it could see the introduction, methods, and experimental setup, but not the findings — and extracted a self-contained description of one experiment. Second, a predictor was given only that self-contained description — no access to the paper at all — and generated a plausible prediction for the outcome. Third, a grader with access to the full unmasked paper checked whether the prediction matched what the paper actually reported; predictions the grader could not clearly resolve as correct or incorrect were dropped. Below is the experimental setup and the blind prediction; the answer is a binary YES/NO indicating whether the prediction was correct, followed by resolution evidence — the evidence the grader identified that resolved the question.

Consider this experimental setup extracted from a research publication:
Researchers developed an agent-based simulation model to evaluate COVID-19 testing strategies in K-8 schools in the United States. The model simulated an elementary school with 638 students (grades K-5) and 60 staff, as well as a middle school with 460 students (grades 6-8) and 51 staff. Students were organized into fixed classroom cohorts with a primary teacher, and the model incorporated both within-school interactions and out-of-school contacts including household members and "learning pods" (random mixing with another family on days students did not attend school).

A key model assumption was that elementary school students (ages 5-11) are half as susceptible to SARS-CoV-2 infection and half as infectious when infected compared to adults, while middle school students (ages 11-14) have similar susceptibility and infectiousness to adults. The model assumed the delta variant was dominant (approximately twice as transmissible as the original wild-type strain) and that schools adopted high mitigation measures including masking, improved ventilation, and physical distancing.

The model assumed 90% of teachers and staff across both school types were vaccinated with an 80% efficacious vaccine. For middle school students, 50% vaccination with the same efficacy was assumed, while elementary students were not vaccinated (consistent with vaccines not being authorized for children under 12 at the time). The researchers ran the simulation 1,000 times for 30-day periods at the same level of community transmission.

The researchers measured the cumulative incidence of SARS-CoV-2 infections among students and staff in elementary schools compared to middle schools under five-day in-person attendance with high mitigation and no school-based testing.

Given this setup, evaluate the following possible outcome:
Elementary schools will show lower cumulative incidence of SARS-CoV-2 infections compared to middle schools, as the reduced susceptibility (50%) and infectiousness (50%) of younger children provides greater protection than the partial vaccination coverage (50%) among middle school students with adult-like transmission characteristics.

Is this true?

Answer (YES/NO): YES